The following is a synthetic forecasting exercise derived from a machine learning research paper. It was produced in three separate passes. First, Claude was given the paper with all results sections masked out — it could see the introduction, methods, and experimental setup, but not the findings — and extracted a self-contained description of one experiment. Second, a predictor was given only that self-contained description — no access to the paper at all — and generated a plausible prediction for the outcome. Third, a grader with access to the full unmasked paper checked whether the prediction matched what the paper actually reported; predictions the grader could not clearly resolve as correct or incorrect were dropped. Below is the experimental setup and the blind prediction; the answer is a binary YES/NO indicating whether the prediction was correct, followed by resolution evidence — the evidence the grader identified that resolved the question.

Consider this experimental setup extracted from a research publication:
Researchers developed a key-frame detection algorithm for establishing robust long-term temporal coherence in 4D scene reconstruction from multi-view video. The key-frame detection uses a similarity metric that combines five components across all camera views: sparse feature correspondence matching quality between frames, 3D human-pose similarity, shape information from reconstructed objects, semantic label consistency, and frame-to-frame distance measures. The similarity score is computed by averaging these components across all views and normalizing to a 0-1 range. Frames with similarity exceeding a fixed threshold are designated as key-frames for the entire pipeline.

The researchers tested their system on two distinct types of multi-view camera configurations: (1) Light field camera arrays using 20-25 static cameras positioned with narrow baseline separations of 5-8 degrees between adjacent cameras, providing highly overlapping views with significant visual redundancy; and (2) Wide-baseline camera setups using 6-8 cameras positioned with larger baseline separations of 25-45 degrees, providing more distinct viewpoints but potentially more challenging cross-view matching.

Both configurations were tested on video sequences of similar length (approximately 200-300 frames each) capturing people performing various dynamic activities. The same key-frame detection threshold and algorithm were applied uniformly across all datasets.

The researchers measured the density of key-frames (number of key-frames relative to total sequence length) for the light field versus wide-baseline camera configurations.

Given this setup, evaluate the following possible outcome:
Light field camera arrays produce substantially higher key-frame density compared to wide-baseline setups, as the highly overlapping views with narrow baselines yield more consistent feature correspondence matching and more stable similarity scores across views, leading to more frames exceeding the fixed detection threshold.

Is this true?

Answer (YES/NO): NO